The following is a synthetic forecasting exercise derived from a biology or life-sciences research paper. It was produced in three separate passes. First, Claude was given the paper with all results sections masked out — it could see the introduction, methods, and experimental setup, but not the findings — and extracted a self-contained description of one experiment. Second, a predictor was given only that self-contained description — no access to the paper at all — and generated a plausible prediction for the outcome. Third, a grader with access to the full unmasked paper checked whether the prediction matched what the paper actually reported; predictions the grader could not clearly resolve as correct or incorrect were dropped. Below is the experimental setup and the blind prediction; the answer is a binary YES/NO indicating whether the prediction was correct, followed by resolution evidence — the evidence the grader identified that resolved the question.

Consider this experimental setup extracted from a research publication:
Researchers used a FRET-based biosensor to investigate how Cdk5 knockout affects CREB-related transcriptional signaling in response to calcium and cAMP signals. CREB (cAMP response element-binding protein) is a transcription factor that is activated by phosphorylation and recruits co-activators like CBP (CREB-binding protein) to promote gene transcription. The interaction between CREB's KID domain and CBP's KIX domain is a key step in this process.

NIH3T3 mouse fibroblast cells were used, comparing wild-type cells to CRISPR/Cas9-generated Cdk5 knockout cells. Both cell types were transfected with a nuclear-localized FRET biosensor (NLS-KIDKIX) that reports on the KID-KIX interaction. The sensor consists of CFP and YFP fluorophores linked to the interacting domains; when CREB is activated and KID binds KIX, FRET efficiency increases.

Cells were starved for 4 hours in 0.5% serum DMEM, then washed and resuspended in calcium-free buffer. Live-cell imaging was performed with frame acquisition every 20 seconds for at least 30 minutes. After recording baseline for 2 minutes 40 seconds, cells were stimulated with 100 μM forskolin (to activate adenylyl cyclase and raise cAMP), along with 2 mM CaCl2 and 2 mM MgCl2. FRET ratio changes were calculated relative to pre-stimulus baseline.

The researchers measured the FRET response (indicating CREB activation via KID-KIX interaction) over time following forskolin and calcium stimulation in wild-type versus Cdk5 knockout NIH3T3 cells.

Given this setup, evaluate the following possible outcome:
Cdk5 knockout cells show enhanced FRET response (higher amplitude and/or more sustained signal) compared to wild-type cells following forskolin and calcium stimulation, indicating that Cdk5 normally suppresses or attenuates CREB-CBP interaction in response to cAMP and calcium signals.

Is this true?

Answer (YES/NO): NO